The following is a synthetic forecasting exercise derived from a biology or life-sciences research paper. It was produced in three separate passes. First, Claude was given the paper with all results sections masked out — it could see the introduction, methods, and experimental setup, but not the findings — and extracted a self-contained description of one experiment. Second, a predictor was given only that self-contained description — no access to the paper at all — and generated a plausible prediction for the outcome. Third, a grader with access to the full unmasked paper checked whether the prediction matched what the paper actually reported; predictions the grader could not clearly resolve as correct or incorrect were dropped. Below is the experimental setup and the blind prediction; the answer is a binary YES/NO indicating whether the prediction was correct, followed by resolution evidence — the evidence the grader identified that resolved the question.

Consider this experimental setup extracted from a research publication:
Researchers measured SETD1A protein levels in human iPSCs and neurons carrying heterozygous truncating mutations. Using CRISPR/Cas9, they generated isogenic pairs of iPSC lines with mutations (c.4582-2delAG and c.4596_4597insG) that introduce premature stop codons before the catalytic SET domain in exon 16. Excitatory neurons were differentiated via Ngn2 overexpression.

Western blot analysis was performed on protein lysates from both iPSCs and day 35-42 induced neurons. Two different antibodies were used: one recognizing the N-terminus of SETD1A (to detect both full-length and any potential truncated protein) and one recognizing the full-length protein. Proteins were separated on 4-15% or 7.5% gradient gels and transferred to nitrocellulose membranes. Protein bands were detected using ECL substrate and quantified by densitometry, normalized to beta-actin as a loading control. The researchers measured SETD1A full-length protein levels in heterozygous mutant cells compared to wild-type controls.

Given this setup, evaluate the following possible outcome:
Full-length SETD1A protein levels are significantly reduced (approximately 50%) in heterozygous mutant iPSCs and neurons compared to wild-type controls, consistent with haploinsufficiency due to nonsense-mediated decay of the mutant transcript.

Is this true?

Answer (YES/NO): YES